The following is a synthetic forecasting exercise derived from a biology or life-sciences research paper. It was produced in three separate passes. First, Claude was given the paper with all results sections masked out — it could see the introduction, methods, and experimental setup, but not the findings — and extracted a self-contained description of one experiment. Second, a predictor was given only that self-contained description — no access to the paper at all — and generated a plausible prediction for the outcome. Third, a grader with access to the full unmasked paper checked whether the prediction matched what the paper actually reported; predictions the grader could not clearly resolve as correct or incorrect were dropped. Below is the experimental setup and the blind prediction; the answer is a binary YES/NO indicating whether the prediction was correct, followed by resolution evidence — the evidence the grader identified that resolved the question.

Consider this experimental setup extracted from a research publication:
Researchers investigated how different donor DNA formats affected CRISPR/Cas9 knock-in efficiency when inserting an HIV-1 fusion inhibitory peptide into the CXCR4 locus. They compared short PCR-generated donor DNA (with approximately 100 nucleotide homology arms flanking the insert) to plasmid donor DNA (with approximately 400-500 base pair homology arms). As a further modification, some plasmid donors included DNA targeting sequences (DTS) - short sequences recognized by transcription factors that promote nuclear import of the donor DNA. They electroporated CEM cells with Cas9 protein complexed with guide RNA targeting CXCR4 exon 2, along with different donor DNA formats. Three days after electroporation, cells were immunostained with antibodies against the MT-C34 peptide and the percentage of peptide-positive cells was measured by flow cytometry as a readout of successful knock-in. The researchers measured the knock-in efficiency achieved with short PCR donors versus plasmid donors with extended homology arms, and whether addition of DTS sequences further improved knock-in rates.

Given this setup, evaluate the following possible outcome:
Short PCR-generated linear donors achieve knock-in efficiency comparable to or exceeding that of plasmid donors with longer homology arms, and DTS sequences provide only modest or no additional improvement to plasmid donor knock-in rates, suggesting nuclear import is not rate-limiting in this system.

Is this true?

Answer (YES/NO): NO